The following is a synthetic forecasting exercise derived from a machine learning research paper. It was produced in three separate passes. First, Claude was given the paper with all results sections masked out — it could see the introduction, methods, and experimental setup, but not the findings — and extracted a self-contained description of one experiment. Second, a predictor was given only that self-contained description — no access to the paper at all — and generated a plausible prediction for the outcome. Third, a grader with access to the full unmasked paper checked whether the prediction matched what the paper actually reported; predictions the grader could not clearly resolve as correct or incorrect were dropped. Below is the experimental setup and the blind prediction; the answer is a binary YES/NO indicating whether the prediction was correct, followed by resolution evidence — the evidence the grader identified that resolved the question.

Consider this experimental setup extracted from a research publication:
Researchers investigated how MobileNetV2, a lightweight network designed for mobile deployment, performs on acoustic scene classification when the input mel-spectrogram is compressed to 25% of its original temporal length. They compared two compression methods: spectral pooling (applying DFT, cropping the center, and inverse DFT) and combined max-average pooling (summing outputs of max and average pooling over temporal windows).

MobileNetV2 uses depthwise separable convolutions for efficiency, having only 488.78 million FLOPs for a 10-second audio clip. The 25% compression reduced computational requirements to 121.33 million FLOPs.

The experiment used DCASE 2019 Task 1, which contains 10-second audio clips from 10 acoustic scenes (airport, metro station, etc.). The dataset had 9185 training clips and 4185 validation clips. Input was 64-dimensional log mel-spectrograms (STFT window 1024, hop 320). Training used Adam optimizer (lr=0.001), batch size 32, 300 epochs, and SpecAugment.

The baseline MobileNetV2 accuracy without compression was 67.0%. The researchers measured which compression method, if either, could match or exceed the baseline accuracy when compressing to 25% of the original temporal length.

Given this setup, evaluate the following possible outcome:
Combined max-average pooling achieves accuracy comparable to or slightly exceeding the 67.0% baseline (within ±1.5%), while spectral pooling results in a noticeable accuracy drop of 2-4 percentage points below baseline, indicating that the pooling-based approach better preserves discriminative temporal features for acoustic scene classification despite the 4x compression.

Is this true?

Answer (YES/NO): NO